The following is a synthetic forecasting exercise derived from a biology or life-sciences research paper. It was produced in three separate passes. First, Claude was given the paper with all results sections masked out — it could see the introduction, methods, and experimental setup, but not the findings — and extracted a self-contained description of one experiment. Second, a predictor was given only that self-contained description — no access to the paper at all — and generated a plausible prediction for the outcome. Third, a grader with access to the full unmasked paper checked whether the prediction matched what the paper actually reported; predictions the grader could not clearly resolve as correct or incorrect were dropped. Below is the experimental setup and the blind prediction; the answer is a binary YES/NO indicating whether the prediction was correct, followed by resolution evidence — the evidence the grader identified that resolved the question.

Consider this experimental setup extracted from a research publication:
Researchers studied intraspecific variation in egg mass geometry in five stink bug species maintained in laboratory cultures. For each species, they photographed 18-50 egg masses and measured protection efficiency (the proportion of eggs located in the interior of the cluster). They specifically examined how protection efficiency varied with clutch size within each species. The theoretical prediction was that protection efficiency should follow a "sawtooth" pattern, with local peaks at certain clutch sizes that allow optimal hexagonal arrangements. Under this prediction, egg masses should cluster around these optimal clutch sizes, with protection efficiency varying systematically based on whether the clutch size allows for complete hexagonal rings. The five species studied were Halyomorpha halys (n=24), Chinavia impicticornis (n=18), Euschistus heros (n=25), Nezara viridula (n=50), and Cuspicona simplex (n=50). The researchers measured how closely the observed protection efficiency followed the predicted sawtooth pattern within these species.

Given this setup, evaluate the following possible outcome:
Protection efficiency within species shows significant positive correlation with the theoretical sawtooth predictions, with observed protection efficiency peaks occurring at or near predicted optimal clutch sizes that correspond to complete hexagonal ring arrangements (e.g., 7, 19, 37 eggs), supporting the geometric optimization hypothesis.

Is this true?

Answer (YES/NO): NO